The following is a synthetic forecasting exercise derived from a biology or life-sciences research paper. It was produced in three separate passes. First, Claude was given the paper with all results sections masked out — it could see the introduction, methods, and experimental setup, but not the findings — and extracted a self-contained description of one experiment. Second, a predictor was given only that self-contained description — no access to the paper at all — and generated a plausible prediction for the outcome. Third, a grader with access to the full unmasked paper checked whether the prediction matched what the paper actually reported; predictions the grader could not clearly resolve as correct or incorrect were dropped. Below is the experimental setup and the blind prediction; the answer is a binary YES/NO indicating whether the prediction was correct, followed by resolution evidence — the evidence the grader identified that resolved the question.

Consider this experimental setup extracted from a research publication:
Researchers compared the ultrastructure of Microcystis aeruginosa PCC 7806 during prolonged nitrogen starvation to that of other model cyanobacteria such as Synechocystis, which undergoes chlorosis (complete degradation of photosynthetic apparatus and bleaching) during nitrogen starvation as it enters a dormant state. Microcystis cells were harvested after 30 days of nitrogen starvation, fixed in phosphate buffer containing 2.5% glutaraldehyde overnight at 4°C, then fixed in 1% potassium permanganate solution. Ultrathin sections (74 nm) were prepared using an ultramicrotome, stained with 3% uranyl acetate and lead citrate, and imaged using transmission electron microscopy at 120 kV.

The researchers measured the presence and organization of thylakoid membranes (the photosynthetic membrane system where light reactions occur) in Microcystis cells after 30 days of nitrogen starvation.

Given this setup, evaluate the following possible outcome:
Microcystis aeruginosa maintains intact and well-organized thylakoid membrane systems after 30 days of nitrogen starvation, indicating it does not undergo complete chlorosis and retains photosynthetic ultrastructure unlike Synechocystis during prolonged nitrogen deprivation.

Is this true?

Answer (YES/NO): NO